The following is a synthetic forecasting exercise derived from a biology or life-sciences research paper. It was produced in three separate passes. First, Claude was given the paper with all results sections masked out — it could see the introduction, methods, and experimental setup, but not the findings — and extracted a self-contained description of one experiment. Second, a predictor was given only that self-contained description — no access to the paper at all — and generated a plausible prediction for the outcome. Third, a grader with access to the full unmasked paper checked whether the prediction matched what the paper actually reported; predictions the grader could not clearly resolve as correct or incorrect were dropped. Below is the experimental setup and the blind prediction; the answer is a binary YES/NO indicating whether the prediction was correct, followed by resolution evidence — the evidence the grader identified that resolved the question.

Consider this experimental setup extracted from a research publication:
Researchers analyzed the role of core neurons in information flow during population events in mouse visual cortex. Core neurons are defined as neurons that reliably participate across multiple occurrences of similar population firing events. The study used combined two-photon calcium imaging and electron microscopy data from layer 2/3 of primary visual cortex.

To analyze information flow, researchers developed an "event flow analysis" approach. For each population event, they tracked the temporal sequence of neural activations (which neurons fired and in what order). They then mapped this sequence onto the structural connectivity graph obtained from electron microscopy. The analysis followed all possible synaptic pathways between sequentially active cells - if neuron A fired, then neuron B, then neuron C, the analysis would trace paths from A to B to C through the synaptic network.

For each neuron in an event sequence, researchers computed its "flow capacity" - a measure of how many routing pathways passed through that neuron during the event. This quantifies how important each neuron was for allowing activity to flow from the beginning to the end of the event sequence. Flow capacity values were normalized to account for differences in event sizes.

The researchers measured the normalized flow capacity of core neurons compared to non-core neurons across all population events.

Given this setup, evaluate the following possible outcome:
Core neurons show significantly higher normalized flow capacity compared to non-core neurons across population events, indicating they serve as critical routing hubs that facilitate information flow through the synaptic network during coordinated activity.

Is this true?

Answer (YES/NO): YES